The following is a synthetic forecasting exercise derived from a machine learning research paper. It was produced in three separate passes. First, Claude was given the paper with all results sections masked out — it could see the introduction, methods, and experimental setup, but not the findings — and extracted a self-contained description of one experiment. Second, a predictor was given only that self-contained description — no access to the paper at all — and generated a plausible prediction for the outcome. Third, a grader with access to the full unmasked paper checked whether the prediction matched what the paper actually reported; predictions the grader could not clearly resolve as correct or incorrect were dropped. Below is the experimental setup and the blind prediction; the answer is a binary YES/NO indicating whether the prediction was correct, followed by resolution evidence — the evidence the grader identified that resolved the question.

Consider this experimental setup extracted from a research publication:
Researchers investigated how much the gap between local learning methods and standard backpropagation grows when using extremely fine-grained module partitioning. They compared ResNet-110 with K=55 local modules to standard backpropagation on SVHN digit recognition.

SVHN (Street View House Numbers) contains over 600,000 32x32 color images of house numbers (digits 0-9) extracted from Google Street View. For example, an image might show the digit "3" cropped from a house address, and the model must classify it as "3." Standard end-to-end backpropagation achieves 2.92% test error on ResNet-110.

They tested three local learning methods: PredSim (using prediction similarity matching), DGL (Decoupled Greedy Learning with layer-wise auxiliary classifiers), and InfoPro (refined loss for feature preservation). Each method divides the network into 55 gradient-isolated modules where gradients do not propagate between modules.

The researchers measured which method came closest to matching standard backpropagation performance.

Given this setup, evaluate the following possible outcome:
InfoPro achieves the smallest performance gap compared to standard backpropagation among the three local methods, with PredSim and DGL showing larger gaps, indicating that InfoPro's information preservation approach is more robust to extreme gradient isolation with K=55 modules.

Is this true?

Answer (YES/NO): NO